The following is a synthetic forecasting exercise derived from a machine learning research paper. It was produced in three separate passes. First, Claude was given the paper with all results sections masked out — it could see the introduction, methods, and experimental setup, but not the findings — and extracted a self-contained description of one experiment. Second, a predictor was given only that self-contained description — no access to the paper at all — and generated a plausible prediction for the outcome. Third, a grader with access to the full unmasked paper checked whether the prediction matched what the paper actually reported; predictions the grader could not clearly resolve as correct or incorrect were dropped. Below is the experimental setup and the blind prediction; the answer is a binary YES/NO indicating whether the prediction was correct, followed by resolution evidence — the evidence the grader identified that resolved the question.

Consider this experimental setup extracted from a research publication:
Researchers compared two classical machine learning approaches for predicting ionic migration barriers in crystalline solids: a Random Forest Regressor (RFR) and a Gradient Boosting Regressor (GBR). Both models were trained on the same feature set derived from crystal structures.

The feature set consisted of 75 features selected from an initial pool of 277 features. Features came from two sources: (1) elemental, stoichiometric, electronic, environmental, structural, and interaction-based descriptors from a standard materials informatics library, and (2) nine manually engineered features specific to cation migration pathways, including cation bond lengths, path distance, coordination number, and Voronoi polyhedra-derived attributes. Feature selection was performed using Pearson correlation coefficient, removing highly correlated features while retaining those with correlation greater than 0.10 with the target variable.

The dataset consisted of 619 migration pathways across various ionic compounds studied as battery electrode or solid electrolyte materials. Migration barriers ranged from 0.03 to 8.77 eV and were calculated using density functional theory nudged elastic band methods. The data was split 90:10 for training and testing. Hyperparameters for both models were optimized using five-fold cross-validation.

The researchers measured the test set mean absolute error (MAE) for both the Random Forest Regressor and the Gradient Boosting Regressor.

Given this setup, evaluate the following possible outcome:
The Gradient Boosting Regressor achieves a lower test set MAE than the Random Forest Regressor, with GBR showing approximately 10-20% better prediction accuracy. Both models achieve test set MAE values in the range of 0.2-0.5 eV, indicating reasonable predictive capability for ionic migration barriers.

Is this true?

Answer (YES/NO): NO